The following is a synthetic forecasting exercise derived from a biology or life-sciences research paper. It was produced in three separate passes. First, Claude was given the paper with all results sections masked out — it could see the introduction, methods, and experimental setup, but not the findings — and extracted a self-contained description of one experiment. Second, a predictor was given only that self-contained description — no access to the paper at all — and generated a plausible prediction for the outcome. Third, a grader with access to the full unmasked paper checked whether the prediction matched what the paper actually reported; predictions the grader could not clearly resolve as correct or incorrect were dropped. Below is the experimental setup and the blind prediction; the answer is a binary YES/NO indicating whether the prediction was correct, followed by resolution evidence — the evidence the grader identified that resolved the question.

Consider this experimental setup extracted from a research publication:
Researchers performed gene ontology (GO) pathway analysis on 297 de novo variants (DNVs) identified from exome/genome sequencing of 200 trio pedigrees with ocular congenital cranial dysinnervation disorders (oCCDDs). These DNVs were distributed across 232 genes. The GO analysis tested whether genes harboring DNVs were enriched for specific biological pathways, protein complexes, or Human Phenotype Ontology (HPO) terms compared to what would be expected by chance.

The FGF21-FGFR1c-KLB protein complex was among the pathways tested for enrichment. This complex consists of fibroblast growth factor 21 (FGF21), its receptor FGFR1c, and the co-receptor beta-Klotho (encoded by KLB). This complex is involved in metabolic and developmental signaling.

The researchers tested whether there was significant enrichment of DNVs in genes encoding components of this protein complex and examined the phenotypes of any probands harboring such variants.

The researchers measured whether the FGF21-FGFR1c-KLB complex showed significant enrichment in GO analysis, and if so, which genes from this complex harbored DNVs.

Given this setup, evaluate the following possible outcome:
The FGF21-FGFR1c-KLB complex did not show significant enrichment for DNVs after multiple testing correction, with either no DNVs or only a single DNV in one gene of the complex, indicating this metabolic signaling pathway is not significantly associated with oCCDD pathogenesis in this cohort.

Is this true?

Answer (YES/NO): NO